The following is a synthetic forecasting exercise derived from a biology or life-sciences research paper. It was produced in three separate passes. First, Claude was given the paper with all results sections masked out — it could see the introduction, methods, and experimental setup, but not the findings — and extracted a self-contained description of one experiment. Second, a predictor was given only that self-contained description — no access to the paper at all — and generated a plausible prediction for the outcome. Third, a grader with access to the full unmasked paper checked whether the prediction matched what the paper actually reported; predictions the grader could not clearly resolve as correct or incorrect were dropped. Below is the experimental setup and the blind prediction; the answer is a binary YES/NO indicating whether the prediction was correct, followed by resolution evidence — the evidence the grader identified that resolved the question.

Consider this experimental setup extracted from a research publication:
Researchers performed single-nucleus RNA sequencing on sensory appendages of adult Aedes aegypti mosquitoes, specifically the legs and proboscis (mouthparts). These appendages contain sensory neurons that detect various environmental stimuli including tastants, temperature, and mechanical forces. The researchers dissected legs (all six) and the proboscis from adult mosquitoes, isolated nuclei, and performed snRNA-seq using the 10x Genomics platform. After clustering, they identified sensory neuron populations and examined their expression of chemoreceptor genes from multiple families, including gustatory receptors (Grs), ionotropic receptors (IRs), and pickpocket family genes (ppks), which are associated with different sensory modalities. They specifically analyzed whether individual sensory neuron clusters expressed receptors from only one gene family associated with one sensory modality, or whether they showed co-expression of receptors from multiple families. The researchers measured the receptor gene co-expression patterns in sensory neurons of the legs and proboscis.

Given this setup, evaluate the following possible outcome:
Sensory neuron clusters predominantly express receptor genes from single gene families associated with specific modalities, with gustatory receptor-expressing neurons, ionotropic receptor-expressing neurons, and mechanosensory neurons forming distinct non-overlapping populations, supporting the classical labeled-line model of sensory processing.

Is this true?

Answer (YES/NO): NO